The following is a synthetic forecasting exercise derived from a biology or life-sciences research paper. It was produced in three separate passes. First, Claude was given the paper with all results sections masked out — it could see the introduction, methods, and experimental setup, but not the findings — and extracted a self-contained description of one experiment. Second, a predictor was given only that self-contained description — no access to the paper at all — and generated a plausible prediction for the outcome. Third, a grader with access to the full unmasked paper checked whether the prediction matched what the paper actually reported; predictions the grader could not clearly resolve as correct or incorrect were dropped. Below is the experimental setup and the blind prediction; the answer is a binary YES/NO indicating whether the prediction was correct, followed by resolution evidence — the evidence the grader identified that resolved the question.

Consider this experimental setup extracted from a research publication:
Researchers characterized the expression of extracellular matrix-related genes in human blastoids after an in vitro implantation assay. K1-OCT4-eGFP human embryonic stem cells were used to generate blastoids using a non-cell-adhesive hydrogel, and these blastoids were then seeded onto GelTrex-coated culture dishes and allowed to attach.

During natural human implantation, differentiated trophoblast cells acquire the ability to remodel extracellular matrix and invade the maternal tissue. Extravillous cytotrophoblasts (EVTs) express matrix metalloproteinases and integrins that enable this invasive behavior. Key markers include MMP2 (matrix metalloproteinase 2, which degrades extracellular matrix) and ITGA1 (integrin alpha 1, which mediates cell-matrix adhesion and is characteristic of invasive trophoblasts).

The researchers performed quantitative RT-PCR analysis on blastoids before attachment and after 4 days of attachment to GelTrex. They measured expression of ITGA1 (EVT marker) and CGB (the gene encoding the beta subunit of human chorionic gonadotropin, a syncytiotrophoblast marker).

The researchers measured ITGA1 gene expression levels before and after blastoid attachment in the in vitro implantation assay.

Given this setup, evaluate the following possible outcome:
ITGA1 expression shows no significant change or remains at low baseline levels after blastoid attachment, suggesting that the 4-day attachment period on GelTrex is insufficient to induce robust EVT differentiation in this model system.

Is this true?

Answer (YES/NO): NO